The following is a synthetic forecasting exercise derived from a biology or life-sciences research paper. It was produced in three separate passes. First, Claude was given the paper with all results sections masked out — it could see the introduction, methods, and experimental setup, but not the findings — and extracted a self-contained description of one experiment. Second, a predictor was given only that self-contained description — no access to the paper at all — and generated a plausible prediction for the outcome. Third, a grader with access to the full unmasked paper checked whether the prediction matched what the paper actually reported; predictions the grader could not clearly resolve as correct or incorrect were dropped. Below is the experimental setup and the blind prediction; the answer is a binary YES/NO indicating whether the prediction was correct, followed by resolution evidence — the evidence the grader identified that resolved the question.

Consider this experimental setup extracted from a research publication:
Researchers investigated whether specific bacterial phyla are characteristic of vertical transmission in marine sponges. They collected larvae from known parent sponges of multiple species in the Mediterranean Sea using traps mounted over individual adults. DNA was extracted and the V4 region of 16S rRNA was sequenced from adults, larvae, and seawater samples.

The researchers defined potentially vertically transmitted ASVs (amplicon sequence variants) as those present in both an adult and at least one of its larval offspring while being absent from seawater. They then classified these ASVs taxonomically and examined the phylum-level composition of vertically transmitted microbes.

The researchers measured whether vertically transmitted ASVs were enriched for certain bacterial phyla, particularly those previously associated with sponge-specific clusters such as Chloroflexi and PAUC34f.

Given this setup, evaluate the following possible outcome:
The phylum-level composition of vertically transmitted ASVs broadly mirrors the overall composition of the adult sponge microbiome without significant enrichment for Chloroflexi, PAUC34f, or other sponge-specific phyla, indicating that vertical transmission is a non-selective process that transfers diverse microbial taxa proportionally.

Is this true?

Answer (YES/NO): NO